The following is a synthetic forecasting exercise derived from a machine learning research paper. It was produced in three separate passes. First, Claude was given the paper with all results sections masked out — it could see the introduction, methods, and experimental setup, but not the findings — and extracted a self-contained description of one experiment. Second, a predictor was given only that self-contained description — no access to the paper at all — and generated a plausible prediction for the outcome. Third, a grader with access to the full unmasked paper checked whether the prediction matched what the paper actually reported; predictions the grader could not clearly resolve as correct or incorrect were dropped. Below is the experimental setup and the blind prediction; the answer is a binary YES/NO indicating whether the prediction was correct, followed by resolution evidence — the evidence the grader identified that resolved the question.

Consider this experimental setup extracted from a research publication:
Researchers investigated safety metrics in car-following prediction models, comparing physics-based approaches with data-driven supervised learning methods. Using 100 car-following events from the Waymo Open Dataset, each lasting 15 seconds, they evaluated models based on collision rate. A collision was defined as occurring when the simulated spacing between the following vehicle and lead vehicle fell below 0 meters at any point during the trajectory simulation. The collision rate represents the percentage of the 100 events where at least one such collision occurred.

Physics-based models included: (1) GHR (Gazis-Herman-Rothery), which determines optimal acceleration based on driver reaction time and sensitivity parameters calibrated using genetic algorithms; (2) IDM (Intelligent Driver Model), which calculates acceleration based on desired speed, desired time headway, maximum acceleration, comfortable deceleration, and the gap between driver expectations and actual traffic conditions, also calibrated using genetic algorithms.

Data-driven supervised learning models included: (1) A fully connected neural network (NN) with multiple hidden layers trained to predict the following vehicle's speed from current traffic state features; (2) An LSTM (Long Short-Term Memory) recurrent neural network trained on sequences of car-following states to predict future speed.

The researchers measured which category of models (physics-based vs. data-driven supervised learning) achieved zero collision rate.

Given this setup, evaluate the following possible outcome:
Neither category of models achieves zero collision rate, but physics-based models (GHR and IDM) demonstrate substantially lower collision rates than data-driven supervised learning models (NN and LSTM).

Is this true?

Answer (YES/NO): NO